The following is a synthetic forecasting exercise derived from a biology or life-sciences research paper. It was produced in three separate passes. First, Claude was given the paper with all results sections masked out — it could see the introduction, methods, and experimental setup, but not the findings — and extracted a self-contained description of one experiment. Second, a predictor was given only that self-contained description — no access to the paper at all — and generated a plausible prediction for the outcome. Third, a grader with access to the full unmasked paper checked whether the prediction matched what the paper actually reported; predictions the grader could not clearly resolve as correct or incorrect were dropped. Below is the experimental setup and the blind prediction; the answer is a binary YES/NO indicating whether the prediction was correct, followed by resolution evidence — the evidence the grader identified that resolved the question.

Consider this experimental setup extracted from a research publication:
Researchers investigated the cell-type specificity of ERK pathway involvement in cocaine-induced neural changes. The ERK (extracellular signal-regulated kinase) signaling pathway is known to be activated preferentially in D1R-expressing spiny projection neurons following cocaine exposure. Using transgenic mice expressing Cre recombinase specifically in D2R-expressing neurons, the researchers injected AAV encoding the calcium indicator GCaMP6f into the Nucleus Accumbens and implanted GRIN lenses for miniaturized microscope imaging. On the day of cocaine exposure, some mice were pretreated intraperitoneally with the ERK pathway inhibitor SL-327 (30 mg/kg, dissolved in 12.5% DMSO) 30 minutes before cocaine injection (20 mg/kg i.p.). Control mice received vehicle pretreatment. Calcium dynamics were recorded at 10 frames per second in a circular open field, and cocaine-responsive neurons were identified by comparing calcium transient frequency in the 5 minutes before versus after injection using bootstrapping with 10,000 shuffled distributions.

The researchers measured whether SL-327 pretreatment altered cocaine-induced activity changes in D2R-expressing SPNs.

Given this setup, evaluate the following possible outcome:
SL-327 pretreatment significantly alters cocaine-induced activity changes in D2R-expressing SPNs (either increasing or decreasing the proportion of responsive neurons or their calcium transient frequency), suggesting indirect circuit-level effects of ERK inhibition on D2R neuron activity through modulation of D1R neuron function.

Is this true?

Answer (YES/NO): NO